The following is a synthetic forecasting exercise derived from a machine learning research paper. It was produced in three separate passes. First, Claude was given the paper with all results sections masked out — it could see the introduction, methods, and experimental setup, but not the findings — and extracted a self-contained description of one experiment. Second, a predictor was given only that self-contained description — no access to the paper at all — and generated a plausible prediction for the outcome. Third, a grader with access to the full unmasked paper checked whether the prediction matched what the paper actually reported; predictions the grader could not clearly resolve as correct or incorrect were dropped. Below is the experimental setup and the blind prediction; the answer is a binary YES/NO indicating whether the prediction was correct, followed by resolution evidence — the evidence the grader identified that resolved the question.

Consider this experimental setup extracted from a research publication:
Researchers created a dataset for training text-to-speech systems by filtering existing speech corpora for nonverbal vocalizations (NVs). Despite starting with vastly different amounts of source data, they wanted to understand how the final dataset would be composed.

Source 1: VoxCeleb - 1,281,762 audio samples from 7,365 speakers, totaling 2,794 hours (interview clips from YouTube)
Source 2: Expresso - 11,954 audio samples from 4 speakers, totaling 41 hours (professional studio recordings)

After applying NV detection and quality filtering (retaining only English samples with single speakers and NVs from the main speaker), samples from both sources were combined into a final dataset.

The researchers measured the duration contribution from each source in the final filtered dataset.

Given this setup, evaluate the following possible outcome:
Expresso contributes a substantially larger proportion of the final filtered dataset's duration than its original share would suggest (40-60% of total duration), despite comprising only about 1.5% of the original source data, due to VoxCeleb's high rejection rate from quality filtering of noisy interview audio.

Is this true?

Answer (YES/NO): NO